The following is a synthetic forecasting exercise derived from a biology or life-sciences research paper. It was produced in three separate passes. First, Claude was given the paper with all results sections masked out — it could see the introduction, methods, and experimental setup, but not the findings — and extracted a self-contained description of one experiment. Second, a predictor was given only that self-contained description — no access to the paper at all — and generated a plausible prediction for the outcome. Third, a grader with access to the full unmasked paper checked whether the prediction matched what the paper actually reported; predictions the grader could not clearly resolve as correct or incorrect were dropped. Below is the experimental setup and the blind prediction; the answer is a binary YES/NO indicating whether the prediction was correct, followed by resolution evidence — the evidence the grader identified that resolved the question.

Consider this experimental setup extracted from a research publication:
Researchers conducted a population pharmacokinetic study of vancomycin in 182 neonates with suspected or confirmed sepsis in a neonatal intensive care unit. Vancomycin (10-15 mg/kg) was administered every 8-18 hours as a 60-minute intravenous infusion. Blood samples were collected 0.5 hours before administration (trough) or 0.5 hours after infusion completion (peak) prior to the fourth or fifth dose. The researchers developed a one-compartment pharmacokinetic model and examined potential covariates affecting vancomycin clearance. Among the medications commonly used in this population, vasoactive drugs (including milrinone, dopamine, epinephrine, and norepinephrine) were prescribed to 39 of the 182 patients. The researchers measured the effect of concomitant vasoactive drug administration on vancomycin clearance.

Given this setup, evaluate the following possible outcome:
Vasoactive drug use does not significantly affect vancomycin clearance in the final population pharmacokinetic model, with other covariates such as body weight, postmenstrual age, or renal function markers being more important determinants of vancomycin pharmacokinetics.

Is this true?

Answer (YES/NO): NO